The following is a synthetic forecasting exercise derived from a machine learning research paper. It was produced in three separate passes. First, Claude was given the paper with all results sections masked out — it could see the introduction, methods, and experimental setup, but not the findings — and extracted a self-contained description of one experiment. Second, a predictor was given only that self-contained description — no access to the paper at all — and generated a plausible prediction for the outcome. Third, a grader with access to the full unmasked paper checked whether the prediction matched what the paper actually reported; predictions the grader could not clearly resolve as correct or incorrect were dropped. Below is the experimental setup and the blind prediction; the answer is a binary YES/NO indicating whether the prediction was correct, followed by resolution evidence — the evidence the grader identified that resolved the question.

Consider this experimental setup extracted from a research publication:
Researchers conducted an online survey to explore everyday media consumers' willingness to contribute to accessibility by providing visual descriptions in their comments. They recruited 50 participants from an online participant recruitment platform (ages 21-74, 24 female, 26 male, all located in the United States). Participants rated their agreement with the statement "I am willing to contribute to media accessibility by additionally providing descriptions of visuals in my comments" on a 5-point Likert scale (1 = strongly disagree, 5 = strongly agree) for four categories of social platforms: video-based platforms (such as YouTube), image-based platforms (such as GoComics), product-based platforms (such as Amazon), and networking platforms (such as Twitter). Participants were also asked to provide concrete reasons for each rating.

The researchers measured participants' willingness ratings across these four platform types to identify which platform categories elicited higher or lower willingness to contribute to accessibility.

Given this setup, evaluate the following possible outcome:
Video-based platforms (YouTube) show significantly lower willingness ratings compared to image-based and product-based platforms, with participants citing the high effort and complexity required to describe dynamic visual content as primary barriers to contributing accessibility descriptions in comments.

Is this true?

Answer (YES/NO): NO